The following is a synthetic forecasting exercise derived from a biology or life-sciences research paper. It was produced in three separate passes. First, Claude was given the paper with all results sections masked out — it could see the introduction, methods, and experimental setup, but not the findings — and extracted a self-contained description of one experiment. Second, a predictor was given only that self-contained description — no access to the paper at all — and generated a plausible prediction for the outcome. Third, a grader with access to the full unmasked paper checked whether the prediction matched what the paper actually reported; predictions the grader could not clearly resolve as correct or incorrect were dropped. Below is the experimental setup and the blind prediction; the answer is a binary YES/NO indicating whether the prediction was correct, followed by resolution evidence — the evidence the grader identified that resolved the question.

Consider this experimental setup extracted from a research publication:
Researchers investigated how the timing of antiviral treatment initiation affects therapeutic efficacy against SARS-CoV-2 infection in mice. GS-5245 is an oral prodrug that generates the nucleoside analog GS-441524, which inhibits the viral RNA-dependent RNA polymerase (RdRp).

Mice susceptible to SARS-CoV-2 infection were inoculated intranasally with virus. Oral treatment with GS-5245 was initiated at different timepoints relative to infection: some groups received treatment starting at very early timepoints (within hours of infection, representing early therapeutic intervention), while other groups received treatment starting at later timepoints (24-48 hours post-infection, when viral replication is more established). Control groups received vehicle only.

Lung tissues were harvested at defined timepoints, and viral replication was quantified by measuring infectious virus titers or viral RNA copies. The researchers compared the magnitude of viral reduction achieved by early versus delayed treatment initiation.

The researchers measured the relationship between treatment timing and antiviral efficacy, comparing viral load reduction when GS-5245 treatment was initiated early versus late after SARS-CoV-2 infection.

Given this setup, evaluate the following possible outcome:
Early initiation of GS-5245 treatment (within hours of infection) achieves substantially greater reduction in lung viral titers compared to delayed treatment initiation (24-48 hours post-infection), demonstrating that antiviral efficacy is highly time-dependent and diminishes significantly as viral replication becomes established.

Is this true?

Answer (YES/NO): NO